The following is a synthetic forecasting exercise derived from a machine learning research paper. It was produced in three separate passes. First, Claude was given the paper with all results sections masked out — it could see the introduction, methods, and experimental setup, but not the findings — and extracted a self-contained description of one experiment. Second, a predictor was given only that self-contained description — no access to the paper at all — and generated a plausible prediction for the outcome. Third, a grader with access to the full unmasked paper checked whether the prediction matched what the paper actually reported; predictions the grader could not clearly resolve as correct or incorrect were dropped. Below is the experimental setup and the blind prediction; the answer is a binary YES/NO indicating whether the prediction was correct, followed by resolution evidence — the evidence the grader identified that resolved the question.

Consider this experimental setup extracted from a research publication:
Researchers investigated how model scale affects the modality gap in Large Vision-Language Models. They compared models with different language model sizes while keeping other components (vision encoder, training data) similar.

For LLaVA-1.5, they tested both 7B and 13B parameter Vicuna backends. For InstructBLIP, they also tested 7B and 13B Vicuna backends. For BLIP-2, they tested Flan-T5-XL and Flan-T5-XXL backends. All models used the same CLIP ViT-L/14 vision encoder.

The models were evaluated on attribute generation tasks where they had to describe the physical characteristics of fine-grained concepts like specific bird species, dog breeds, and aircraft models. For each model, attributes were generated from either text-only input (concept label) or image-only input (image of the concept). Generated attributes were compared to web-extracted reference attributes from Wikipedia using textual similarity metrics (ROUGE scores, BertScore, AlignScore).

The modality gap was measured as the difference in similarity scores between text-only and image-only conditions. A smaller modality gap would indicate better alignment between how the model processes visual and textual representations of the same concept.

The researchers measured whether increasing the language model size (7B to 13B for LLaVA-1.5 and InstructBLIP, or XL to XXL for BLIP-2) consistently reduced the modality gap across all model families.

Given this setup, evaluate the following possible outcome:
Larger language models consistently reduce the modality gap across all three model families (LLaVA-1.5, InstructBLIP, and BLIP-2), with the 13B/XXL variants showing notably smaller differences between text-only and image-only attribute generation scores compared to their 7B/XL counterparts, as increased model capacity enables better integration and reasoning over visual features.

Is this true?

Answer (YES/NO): NO